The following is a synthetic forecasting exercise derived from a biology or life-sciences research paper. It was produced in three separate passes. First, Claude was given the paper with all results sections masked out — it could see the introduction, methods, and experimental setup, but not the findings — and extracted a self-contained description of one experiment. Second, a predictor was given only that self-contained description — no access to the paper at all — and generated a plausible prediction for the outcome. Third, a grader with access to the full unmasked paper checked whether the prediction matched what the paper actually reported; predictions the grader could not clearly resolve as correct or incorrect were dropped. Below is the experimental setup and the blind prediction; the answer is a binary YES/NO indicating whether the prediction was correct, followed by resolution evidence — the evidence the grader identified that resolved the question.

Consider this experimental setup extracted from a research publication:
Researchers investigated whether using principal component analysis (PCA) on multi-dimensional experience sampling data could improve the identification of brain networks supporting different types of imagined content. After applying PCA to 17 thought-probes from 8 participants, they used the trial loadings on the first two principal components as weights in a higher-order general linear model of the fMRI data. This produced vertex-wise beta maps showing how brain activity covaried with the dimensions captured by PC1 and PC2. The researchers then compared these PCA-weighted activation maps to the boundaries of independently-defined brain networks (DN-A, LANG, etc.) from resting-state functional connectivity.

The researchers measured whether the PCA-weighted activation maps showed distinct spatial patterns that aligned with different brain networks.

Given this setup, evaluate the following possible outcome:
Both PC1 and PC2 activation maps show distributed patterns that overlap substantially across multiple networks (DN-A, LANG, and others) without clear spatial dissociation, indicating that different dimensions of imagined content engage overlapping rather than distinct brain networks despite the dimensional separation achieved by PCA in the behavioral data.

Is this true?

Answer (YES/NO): NO